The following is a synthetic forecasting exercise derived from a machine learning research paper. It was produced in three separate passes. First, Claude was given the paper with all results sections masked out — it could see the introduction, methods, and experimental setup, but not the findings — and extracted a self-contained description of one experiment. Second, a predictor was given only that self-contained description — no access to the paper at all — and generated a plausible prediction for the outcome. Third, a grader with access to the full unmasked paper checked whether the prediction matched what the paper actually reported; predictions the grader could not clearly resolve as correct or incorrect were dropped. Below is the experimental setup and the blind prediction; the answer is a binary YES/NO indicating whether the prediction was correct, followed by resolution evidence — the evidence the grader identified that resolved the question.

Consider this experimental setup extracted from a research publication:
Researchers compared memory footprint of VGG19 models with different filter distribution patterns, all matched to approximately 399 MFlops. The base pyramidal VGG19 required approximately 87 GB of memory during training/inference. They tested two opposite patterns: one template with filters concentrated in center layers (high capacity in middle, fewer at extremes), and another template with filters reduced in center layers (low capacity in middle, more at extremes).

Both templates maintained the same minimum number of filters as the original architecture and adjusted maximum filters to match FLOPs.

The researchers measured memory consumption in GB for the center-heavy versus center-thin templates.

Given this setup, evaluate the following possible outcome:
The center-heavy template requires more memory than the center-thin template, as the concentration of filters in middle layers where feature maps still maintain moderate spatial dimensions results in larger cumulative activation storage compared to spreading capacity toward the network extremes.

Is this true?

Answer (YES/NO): YES